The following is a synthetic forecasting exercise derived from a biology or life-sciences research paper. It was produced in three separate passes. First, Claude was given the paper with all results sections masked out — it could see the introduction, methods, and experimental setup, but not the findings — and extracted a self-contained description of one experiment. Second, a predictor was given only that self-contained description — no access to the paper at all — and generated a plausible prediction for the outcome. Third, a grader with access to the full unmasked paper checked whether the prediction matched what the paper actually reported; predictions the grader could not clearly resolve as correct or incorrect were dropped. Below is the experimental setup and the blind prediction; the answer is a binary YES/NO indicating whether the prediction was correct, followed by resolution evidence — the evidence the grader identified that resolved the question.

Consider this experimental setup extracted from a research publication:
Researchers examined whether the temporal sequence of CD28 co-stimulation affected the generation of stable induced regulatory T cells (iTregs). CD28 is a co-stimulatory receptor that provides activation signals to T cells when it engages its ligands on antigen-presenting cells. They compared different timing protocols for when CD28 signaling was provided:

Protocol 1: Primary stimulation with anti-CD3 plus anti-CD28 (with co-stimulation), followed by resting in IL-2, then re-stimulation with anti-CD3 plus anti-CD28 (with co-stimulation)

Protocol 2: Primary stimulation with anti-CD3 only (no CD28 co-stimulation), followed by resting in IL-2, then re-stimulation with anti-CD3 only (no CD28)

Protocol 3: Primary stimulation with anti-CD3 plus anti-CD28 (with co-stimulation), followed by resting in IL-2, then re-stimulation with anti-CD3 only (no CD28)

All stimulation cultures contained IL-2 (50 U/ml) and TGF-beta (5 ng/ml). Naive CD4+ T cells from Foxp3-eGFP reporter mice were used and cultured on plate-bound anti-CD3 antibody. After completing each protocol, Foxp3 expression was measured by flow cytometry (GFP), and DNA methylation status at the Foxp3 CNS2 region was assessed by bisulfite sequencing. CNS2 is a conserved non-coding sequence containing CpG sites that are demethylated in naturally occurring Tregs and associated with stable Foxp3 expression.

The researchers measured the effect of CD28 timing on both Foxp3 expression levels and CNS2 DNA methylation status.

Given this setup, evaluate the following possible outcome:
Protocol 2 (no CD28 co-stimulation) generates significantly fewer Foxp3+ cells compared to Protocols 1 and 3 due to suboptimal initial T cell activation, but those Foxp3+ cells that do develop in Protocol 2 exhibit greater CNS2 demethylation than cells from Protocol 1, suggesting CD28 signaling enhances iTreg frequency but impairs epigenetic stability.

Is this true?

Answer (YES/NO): NO